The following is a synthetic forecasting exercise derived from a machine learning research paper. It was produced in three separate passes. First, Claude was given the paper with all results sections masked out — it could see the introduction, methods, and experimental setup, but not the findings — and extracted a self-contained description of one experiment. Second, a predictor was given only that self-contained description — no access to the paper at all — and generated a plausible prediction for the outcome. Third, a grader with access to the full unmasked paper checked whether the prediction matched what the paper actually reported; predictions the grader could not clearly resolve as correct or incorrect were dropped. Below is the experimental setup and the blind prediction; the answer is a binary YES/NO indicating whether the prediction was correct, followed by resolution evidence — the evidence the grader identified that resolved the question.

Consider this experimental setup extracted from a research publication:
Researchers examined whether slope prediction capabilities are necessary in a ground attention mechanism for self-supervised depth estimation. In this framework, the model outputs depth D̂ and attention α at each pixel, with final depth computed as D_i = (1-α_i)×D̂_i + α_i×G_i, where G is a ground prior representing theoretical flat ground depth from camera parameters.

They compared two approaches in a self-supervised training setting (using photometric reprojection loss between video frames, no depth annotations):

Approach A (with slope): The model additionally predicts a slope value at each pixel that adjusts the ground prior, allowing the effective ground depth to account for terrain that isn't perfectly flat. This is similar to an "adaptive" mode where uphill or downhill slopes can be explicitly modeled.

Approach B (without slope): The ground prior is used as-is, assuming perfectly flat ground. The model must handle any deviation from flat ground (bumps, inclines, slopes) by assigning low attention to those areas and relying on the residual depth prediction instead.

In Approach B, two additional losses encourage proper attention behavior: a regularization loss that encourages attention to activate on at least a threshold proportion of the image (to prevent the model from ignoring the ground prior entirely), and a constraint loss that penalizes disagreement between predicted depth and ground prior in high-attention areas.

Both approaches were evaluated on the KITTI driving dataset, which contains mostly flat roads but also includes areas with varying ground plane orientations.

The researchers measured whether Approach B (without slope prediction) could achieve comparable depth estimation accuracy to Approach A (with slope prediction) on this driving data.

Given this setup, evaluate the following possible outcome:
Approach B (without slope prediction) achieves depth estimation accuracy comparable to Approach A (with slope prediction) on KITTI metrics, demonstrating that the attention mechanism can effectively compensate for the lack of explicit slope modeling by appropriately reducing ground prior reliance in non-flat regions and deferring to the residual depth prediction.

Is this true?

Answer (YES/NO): YES